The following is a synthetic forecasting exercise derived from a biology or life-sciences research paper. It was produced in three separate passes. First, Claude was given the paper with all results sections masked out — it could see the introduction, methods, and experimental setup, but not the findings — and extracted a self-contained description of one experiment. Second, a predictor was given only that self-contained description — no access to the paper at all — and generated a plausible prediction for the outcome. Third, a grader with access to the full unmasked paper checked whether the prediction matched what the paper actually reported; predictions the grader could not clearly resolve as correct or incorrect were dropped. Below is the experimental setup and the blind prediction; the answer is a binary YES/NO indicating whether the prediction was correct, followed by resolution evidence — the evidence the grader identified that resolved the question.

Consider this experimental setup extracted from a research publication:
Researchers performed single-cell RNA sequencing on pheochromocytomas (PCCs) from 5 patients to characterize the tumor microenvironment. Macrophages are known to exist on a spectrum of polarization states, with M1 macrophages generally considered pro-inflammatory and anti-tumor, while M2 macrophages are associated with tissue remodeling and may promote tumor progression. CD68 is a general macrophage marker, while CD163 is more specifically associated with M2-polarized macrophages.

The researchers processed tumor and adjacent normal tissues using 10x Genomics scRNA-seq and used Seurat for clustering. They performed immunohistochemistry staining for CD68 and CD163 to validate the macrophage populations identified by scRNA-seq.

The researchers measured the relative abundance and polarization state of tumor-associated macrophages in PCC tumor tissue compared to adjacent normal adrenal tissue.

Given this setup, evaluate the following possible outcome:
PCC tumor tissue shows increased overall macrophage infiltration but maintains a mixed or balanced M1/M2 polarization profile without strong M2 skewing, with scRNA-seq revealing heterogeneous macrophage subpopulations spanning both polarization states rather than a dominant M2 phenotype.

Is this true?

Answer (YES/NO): YES